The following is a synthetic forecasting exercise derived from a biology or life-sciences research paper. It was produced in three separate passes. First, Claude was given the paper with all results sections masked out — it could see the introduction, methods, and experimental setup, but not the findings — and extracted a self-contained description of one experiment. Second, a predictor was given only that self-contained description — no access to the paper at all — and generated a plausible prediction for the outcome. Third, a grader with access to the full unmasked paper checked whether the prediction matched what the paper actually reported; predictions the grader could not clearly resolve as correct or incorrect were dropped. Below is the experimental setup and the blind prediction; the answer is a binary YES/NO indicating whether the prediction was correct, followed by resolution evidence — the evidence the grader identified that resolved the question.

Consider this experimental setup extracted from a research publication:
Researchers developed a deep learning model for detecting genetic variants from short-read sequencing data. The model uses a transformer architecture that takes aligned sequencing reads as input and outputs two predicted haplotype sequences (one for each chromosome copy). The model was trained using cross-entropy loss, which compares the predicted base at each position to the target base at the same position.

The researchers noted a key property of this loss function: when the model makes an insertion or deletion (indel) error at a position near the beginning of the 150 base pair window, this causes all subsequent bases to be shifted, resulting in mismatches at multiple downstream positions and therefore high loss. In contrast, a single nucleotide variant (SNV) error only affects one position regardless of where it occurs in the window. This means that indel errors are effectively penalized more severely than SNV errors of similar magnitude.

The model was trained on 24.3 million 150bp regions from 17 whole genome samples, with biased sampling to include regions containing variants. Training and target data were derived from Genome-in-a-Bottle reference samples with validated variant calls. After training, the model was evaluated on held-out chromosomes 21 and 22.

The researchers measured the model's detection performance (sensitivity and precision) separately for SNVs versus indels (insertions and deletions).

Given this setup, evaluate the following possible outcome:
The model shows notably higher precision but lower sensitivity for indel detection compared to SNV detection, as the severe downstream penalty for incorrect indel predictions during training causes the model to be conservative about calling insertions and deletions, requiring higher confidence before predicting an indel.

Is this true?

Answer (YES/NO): NO